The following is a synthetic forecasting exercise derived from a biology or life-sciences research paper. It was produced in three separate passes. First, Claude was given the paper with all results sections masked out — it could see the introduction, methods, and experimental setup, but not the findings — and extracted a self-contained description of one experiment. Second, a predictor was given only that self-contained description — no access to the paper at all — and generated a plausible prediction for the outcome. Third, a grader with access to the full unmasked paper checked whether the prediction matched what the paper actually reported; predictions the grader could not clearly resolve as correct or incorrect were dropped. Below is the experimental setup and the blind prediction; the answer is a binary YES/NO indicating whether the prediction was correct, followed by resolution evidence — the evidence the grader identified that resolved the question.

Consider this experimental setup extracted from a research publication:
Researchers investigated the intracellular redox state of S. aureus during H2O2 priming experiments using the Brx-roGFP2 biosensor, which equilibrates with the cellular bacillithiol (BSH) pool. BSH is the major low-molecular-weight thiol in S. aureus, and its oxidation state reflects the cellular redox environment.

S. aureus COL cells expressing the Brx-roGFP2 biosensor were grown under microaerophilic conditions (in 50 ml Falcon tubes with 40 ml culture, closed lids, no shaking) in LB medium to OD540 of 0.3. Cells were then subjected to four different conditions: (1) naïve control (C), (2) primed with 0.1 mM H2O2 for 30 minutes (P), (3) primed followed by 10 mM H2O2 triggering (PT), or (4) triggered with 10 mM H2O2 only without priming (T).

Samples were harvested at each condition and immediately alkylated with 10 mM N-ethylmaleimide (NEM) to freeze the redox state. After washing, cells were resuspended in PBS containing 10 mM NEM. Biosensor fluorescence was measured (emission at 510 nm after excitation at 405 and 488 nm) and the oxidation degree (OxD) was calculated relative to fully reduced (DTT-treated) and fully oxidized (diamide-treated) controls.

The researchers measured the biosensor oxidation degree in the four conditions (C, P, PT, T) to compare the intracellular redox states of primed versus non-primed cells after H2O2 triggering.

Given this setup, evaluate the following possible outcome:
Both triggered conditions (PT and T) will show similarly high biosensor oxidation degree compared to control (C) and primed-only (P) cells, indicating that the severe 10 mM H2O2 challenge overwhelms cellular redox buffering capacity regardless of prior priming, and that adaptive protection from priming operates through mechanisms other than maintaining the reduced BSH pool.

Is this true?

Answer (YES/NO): YES